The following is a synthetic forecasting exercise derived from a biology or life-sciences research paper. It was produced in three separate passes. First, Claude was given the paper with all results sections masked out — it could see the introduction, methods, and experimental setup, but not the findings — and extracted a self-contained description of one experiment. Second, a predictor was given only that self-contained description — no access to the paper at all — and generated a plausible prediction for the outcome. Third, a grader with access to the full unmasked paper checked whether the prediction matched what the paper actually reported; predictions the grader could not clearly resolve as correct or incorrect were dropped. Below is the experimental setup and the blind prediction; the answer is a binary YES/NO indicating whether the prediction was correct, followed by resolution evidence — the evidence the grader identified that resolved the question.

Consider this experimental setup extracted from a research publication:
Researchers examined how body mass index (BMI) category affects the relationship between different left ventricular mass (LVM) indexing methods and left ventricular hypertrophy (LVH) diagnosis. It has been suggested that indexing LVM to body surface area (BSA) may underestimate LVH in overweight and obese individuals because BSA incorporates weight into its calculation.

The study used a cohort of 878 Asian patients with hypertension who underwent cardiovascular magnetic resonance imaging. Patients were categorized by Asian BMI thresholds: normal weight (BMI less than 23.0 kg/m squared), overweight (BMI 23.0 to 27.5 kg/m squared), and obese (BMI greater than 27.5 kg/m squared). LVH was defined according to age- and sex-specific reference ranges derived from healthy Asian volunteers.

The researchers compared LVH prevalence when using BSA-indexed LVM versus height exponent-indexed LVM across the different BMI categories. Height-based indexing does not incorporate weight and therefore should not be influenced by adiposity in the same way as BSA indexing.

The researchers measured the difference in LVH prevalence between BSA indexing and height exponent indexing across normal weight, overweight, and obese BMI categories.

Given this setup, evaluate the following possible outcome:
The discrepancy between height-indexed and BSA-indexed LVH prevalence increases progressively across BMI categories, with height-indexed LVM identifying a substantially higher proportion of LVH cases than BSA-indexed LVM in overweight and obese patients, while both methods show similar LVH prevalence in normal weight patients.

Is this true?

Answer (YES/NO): YES